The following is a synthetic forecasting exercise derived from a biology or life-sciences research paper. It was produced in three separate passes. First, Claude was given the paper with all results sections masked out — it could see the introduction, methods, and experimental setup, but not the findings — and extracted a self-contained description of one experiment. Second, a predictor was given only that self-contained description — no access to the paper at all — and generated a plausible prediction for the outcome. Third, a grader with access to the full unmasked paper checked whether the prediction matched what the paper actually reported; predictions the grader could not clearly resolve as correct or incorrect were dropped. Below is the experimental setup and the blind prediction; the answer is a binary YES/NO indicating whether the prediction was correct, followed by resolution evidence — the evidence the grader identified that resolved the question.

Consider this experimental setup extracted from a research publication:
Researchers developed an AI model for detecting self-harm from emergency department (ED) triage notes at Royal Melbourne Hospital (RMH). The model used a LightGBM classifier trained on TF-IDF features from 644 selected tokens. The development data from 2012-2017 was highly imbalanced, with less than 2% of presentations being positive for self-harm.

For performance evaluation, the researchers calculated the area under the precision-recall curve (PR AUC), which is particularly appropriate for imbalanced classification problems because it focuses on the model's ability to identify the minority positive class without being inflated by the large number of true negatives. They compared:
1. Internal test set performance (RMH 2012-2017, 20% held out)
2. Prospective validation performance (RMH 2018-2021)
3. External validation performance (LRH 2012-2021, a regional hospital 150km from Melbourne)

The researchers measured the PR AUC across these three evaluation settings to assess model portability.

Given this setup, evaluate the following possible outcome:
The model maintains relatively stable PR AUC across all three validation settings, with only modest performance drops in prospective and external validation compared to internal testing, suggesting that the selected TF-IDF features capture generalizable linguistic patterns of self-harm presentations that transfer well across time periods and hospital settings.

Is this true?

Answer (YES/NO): NO